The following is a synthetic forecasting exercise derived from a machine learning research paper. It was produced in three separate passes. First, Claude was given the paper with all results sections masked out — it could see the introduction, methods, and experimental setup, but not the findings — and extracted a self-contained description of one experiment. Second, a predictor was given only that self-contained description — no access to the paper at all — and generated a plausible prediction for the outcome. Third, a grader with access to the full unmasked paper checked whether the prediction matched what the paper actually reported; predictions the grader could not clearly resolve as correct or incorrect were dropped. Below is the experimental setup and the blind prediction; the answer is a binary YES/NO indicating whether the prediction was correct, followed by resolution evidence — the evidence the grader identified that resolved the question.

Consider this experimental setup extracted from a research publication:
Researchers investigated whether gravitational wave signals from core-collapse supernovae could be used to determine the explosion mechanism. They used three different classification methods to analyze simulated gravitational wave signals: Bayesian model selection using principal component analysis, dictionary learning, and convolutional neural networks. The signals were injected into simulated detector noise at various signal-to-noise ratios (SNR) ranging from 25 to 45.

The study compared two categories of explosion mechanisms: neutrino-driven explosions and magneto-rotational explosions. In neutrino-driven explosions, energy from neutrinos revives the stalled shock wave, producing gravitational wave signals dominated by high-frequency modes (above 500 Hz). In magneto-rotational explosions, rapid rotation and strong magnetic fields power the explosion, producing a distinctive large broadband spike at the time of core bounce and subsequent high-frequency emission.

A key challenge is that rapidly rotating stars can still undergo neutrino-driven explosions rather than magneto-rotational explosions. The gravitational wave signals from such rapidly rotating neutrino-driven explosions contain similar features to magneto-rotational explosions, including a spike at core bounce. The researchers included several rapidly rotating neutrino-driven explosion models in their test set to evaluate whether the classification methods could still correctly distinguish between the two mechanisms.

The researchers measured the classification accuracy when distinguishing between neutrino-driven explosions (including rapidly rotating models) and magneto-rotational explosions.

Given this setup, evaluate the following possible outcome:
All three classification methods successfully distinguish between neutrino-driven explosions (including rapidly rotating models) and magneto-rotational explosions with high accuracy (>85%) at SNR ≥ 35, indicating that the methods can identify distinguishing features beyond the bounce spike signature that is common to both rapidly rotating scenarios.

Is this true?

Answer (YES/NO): NO